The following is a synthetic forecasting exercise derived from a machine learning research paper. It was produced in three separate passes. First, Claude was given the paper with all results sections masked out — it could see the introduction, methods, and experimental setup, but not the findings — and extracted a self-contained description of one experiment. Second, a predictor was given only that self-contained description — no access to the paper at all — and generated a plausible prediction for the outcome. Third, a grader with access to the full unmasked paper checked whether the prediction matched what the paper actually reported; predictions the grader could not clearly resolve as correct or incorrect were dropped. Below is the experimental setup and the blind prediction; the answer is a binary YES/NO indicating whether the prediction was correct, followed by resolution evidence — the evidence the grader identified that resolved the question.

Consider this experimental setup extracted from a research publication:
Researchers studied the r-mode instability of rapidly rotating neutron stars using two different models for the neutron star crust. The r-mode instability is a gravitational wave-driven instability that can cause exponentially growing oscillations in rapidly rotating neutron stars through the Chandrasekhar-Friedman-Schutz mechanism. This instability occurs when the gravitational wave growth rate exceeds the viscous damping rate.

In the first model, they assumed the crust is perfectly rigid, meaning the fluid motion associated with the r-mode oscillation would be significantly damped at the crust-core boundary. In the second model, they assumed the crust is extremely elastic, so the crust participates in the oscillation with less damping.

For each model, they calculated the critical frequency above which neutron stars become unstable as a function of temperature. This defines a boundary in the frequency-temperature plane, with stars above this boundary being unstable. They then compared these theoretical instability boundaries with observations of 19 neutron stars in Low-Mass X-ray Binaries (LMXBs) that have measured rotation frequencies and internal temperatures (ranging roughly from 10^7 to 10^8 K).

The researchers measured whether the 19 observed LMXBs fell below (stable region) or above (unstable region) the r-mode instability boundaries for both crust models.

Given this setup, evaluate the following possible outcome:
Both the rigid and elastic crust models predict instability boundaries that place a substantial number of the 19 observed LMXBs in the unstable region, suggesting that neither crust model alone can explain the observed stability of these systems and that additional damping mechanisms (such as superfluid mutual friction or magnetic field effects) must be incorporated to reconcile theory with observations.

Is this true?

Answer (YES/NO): NO